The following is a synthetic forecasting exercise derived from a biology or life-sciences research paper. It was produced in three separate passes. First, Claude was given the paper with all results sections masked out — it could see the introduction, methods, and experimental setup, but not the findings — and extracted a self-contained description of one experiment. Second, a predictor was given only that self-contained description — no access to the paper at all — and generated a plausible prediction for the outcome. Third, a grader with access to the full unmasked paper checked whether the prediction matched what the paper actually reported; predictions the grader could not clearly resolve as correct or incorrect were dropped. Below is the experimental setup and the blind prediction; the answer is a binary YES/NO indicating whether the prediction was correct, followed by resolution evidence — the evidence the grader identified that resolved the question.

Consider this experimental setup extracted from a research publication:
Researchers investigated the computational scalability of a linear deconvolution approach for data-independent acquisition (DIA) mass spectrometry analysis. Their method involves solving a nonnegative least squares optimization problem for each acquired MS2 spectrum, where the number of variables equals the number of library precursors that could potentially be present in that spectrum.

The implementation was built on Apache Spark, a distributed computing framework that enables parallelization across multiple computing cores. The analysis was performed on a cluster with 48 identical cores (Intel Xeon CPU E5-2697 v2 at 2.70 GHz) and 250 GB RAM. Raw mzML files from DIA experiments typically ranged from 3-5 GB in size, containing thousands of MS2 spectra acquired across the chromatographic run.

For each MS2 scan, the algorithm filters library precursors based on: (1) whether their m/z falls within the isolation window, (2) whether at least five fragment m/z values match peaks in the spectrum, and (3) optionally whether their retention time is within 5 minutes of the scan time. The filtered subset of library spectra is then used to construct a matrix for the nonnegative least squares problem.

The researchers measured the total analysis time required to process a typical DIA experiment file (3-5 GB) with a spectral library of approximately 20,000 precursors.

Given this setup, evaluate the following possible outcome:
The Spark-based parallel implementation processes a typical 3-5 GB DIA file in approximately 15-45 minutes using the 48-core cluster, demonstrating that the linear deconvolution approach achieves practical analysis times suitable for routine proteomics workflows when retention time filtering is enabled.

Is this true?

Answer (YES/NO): YES